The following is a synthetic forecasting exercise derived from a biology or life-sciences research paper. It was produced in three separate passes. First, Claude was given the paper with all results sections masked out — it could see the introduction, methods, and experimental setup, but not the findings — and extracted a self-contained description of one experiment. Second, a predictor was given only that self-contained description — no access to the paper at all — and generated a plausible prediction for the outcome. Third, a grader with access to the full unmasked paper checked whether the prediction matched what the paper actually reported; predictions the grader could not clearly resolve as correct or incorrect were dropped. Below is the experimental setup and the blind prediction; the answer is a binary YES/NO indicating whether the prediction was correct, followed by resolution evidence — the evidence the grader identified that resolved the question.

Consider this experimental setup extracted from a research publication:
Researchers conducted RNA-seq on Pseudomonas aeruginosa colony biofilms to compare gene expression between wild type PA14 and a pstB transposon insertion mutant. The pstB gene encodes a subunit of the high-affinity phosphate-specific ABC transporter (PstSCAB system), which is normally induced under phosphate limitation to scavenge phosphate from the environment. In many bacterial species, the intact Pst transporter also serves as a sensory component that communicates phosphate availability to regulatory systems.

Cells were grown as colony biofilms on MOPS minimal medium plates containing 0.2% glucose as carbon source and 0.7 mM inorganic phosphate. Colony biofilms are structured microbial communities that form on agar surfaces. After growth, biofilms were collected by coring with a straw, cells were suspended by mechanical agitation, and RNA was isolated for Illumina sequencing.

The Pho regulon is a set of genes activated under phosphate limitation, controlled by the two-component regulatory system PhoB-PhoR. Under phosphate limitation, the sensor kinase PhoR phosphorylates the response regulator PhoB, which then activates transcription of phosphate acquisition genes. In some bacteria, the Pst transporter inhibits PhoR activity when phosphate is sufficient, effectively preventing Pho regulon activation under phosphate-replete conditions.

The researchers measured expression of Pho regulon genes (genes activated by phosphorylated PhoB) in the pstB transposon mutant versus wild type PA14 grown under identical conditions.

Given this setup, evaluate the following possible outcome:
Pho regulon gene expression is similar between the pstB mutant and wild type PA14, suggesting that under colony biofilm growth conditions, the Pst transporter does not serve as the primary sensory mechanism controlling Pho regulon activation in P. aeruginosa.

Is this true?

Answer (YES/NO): NO